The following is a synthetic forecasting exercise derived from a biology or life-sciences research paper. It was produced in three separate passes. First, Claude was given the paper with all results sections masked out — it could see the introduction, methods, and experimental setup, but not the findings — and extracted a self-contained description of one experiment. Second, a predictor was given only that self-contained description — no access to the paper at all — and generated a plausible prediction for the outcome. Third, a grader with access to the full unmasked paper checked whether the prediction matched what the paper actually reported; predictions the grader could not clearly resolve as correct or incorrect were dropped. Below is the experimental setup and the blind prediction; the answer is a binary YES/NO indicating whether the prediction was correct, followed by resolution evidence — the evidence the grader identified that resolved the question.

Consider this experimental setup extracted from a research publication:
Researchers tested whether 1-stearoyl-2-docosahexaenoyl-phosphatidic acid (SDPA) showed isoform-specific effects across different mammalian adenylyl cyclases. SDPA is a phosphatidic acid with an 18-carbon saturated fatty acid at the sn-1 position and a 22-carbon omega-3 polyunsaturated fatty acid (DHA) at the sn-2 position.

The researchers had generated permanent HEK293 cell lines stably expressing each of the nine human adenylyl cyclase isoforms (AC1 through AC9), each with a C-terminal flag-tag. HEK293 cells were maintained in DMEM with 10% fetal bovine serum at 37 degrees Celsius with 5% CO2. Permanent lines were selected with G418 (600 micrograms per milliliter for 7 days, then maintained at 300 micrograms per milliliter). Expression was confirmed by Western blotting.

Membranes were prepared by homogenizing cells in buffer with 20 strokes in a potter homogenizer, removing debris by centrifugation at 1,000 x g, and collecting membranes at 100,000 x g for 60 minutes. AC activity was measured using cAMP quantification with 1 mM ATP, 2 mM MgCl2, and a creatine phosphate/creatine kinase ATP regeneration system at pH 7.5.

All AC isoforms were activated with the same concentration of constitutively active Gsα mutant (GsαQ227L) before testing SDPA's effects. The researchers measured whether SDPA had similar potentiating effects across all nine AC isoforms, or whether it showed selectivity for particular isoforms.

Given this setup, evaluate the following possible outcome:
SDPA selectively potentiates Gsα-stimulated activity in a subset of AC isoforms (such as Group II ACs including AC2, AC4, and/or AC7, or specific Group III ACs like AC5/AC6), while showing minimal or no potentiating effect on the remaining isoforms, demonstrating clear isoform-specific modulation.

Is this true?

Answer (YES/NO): NO